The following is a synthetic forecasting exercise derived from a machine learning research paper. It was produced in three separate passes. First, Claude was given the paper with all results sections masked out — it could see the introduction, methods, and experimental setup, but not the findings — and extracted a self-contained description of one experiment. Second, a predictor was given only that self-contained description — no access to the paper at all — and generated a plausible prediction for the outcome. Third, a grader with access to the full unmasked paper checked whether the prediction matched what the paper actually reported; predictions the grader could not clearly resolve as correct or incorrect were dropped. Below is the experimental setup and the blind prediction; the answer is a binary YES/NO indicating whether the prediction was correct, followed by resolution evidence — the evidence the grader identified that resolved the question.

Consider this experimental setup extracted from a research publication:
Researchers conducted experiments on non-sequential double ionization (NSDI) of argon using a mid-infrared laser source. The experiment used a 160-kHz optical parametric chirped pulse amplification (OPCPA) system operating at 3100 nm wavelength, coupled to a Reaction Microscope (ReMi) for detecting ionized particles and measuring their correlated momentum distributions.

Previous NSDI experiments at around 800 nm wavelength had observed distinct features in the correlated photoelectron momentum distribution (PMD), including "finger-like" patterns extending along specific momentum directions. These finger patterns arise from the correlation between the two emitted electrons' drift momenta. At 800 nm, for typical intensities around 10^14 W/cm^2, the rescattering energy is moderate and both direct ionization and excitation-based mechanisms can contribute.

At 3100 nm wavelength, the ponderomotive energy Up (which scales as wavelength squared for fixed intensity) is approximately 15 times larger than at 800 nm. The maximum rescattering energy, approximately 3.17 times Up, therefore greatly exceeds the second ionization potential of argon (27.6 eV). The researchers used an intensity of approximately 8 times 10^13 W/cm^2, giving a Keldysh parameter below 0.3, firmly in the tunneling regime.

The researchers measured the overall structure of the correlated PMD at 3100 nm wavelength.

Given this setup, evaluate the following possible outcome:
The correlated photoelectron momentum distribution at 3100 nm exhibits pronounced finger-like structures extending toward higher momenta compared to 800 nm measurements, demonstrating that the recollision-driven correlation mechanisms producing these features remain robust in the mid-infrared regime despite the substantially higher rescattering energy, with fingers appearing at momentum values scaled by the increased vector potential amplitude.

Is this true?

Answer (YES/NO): NO